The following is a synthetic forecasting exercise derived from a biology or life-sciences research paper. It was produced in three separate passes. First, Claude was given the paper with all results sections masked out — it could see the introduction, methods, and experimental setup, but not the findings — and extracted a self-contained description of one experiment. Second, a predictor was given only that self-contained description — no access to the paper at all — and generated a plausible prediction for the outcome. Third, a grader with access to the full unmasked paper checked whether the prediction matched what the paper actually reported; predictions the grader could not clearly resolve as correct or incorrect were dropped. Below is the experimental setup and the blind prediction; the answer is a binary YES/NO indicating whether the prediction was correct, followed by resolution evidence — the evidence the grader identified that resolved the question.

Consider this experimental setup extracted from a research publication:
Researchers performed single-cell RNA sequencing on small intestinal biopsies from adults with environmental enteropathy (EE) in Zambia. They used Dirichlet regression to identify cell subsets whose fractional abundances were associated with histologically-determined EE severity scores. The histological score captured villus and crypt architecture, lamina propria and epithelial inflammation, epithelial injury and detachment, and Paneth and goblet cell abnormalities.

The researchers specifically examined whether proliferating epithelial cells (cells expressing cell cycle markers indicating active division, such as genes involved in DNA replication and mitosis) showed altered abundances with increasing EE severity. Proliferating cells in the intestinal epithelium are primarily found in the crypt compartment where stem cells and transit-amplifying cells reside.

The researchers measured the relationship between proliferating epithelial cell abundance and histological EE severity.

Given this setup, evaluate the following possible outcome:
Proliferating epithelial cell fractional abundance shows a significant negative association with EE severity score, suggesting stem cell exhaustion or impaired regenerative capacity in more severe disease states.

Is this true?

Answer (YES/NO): NO